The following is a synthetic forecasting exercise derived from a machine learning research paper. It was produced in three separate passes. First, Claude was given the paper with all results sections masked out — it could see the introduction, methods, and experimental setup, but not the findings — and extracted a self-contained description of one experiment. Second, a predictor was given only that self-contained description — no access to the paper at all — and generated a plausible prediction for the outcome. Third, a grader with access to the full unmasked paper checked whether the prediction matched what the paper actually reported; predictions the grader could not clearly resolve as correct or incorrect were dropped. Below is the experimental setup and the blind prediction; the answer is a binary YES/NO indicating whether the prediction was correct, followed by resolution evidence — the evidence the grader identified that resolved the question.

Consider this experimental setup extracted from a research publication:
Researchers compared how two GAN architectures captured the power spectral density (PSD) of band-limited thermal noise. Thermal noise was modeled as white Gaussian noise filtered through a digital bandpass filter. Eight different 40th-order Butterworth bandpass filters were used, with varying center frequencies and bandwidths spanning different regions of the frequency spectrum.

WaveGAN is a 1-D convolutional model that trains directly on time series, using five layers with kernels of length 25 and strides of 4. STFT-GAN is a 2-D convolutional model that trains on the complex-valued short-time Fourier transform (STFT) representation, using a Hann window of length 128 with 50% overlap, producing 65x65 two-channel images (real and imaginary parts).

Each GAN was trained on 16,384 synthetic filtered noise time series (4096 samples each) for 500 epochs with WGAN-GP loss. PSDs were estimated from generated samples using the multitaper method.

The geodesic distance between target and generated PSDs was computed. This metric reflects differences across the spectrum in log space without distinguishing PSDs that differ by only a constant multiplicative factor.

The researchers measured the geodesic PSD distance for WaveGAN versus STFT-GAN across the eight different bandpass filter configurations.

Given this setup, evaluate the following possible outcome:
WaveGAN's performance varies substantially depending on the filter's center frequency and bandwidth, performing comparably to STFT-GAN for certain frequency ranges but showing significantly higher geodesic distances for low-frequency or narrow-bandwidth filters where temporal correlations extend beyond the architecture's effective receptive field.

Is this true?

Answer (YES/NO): NO